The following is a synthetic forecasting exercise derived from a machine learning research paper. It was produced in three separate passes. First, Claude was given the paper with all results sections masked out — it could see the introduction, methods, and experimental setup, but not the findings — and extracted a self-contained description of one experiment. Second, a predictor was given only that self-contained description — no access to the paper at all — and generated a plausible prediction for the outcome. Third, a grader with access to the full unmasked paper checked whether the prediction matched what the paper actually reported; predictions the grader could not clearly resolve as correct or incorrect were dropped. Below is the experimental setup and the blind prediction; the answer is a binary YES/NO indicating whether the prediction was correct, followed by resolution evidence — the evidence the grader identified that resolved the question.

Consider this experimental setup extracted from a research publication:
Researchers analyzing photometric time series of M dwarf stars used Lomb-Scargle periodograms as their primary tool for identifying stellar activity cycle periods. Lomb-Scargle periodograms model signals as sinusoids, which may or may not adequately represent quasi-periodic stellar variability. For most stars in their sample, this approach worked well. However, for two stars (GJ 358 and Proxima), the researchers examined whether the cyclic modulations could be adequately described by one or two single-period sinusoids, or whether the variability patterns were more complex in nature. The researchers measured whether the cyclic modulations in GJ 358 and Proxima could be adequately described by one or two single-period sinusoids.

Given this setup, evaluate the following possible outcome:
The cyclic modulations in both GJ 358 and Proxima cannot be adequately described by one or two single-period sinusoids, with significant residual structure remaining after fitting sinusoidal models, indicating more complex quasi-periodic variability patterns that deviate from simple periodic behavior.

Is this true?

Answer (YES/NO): YES